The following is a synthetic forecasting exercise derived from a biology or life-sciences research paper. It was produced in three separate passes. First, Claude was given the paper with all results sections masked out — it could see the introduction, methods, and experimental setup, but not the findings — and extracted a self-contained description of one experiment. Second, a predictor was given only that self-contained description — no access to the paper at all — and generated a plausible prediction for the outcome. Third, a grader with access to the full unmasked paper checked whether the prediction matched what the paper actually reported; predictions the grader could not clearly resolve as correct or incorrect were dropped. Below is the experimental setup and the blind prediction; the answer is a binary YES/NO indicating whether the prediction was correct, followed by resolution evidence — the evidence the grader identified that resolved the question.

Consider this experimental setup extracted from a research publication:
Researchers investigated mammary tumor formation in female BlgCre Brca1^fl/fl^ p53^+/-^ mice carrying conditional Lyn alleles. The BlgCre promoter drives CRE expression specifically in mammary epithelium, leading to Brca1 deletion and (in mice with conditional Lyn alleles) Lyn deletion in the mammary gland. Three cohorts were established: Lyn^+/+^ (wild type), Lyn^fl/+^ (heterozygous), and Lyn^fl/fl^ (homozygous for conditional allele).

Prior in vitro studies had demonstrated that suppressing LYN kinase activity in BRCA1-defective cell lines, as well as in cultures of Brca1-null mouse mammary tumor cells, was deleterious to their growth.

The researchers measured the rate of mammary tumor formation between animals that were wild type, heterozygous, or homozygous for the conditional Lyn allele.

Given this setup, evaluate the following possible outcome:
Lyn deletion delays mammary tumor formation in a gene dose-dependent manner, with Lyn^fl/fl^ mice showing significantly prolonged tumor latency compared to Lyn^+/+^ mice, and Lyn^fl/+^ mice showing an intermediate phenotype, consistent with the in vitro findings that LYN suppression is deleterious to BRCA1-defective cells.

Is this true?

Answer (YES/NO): NO